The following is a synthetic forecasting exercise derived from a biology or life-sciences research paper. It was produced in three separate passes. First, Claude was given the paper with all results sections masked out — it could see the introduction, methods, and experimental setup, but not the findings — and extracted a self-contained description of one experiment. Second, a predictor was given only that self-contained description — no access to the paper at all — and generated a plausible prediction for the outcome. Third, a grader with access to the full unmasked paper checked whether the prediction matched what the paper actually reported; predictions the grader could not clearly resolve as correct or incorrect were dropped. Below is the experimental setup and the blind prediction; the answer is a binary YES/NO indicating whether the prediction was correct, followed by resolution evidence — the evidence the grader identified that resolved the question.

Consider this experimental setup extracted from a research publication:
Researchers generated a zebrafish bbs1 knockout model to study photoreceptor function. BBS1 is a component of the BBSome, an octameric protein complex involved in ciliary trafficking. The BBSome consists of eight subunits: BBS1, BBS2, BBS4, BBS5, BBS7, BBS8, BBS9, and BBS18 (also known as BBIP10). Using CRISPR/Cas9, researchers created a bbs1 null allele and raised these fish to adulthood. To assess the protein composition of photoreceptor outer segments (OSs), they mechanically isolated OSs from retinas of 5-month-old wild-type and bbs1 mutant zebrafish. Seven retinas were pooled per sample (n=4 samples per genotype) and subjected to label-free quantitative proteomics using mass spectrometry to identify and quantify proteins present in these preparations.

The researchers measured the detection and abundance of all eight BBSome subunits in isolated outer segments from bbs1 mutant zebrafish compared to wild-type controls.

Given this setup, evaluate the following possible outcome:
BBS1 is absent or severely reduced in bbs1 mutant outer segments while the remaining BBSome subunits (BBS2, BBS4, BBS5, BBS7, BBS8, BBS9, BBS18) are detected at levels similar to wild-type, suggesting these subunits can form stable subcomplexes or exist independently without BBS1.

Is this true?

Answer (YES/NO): NO